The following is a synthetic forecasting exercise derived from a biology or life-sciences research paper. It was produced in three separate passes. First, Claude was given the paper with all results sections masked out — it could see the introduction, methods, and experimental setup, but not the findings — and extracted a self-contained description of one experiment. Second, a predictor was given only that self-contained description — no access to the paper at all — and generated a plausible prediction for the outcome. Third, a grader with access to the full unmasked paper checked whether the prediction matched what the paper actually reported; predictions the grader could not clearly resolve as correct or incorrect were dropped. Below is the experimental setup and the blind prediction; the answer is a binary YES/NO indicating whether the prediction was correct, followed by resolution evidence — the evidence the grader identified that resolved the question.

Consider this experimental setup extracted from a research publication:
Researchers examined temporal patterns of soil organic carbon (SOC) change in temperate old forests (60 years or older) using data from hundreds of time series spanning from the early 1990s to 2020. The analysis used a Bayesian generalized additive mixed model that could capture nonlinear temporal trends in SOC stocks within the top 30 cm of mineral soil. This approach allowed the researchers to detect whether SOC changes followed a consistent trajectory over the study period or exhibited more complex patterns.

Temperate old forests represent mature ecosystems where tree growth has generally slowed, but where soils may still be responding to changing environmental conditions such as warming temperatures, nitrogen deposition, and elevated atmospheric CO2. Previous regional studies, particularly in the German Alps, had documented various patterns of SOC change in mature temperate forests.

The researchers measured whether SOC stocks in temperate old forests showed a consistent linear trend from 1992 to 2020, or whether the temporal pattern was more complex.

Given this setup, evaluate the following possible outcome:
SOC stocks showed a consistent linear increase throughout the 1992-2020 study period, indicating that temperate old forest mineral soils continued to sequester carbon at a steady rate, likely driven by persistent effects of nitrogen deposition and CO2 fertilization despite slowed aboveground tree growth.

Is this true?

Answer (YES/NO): NO